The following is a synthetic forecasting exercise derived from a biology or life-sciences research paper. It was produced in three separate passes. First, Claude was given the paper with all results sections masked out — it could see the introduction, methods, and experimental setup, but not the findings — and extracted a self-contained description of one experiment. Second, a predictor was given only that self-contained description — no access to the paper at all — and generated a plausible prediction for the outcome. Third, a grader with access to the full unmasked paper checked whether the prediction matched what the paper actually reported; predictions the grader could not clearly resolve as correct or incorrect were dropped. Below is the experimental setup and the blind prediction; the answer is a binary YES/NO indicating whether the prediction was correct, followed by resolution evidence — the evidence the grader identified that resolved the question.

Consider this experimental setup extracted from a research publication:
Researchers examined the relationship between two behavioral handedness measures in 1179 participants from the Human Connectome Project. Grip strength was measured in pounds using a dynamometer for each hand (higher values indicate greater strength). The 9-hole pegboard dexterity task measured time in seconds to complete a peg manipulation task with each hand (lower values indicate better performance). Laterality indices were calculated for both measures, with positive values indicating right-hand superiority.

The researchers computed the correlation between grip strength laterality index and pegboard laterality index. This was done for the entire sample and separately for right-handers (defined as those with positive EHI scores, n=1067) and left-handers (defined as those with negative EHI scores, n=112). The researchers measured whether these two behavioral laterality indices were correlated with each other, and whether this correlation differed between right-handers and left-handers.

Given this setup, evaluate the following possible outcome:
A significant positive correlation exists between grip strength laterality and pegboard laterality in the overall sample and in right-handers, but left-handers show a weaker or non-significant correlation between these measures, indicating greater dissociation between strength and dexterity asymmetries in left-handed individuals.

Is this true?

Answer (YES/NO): NO